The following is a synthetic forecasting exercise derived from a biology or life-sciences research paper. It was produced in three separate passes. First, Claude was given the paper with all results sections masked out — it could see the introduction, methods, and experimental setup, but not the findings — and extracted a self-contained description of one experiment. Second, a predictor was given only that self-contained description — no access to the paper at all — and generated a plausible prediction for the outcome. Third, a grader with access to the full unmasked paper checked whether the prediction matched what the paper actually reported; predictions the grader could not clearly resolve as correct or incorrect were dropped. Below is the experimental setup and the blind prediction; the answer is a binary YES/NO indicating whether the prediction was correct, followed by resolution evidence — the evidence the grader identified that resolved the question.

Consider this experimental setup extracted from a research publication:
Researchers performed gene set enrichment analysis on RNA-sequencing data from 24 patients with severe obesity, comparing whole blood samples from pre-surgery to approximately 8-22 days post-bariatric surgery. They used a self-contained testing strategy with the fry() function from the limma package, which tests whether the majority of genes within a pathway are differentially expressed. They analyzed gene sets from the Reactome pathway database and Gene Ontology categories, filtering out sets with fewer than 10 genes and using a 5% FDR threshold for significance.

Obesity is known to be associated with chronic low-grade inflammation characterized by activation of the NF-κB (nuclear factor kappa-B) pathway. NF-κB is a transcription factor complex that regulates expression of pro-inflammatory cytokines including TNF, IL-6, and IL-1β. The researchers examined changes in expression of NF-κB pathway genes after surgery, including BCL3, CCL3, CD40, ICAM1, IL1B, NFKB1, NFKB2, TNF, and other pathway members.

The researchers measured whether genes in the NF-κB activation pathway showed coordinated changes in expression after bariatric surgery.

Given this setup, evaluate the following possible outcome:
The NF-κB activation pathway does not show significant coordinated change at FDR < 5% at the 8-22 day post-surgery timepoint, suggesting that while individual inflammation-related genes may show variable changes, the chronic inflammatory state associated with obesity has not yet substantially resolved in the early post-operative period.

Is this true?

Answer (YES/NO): NO